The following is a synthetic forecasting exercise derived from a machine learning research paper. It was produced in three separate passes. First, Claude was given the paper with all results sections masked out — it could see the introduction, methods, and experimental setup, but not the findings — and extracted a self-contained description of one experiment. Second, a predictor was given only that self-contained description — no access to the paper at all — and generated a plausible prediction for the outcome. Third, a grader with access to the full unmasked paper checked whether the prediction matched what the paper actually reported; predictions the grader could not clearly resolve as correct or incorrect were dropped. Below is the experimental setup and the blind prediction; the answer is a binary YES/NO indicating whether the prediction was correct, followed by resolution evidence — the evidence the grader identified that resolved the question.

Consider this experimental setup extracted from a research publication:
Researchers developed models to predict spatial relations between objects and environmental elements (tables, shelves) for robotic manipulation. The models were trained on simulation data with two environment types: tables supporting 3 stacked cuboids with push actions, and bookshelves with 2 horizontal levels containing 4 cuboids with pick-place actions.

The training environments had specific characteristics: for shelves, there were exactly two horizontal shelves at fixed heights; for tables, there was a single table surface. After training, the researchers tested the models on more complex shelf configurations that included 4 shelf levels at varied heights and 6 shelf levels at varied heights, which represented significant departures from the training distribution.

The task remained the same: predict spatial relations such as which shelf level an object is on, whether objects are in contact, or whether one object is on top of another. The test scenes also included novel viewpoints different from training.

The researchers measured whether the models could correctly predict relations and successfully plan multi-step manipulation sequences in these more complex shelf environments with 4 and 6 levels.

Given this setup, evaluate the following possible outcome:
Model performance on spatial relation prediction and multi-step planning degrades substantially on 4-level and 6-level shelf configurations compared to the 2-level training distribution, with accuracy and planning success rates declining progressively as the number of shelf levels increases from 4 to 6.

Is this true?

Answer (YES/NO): NO